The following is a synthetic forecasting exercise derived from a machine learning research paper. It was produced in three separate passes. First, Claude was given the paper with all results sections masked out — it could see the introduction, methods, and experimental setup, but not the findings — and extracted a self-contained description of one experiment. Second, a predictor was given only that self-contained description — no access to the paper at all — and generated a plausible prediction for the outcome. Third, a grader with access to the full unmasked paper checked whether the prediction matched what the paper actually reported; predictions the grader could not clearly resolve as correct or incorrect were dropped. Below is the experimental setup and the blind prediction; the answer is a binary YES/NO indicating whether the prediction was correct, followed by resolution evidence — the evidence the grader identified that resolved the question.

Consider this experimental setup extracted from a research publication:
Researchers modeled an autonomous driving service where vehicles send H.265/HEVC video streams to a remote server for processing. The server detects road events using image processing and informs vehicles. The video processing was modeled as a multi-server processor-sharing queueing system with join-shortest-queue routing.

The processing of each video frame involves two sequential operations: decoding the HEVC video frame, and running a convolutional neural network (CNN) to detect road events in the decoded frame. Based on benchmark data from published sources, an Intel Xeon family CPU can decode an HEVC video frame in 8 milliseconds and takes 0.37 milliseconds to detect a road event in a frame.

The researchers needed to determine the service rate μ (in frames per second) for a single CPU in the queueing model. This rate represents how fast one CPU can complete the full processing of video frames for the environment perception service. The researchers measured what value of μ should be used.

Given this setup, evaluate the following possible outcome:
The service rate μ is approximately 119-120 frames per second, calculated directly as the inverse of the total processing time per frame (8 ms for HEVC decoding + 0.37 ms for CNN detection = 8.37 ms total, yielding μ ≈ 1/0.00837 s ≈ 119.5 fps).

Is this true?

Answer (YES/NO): YES